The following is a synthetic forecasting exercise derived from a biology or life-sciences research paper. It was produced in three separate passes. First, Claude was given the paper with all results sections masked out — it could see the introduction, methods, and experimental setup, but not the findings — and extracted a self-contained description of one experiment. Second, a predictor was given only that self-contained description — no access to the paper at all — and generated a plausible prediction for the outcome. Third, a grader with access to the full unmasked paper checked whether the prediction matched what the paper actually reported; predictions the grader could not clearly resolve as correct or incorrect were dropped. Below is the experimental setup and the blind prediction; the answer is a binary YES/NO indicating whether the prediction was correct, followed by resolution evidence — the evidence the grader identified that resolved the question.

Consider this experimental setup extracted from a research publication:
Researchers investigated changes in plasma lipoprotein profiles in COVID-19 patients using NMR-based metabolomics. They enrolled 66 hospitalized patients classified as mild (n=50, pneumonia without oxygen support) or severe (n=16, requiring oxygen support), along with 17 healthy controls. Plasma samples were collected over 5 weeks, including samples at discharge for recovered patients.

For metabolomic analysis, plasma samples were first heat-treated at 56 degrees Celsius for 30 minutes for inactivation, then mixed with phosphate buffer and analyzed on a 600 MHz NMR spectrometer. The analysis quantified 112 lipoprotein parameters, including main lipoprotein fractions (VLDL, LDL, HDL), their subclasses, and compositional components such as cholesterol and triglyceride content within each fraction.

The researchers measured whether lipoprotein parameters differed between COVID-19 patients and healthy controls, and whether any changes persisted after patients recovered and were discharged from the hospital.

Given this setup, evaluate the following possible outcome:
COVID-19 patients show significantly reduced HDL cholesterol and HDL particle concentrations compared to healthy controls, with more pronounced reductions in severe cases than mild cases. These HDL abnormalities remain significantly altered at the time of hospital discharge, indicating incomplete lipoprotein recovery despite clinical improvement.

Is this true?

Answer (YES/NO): NO